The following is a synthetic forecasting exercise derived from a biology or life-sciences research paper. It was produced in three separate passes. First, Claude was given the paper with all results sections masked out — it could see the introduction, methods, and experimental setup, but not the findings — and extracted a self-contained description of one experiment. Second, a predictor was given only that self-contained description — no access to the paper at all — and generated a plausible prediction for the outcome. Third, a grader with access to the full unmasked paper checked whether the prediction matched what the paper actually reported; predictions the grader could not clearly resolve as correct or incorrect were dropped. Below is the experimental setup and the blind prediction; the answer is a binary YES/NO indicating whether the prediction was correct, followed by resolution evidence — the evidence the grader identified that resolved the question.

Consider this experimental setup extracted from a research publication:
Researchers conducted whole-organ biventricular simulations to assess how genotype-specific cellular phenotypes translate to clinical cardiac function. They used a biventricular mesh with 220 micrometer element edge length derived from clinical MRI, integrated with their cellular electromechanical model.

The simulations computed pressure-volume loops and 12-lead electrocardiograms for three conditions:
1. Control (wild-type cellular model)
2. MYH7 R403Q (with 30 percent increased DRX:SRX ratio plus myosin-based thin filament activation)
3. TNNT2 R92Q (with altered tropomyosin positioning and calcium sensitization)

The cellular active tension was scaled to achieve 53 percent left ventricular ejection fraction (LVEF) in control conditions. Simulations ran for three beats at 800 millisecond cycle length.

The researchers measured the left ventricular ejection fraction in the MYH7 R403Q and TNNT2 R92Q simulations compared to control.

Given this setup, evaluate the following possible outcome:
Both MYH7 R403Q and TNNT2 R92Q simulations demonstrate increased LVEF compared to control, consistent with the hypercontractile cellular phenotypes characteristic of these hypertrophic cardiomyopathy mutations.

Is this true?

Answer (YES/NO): YES